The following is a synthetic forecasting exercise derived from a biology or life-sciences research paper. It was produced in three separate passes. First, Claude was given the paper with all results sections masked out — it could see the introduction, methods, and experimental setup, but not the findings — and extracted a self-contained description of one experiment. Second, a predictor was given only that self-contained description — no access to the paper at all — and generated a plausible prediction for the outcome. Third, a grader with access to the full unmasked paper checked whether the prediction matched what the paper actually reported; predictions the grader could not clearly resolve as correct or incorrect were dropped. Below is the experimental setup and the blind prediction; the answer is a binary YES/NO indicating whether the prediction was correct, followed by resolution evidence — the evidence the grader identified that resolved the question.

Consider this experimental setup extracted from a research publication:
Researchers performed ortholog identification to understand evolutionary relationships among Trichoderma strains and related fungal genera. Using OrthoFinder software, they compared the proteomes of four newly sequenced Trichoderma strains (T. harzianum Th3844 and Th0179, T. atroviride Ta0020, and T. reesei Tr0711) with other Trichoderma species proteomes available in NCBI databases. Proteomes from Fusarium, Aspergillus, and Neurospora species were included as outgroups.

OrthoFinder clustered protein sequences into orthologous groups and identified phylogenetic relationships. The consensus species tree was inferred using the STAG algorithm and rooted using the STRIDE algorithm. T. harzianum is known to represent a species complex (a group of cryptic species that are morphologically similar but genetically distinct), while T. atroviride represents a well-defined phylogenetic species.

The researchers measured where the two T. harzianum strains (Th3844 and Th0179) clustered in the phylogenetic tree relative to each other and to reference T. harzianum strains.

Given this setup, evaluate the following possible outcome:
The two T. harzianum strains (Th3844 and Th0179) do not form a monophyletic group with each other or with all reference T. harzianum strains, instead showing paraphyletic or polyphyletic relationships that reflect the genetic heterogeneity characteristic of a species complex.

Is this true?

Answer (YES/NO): YES